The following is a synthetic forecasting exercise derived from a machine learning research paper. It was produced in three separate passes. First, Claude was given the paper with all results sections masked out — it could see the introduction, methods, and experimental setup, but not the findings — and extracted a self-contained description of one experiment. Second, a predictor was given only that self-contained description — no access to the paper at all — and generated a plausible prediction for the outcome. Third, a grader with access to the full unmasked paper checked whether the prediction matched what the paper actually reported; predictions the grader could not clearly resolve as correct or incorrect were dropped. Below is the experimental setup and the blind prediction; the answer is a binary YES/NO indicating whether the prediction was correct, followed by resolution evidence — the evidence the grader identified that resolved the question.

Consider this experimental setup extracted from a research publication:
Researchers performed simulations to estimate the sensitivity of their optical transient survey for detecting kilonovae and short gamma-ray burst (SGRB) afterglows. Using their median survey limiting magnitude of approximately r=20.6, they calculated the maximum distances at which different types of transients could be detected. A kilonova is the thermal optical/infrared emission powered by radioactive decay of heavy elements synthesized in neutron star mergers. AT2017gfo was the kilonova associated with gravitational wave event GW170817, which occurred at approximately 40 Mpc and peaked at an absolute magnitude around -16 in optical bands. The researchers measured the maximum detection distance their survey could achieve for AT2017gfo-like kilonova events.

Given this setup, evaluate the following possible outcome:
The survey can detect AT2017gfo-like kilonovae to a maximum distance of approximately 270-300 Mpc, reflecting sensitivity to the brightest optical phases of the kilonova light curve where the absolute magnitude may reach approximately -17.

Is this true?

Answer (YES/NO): NO